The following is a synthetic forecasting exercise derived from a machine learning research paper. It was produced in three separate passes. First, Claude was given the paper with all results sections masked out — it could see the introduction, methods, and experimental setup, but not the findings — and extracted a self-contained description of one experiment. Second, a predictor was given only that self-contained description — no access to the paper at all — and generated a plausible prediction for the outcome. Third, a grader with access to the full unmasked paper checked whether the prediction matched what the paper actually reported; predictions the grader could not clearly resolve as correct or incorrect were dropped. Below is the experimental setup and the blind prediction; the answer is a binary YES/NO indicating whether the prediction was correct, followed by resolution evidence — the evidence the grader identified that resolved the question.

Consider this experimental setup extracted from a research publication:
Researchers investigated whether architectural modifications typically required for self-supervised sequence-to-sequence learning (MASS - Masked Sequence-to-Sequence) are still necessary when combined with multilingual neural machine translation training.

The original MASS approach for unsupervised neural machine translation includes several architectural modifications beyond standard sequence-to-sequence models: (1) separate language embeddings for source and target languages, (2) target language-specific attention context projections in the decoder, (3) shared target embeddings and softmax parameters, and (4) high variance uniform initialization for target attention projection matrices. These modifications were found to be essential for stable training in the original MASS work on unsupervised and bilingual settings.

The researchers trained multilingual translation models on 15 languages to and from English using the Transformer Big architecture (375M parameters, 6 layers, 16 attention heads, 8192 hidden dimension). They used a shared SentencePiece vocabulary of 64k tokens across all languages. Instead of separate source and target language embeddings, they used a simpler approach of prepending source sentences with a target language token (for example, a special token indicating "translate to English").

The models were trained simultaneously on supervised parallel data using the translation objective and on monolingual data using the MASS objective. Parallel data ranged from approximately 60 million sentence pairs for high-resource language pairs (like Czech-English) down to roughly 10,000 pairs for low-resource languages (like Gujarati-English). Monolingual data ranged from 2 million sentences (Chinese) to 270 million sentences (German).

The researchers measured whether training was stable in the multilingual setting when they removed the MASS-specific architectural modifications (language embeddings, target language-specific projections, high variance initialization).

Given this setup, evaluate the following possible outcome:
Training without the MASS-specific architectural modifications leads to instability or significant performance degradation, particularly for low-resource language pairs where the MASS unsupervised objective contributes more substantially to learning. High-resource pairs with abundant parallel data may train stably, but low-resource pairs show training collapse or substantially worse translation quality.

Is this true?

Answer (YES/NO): NO